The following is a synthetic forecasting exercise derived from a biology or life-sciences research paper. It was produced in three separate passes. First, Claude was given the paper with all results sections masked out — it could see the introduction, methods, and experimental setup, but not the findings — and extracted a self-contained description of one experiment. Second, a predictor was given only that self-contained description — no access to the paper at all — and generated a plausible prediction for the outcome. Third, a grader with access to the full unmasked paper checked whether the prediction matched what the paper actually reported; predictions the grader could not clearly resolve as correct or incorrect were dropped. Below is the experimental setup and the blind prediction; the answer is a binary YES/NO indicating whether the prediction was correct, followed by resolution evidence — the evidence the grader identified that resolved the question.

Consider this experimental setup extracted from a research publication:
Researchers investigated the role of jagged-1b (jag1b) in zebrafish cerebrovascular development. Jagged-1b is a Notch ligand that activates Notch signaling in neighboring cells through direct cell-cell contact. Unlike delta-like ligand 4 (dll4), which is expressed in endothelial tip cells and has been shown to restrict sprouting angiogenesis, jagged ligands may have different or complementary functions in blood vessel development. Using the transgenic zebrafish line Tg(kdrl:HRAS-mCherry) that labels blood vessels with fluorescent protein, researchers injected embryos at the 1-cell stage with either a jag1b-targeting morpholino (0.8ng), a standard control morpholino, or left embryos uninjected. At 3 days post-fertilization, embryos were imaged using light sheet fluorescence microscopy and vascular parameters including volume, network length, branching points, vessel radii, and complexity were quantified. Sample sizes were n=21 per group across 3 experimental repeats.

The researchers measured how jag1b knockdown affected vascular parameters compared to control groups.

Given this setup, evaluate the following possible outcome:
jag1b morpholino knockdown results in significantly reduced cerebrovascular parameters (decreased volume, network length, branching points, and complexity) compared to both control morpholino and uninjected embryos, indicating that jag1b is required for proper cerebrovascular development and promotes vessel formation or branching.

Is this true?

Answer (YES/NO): NO